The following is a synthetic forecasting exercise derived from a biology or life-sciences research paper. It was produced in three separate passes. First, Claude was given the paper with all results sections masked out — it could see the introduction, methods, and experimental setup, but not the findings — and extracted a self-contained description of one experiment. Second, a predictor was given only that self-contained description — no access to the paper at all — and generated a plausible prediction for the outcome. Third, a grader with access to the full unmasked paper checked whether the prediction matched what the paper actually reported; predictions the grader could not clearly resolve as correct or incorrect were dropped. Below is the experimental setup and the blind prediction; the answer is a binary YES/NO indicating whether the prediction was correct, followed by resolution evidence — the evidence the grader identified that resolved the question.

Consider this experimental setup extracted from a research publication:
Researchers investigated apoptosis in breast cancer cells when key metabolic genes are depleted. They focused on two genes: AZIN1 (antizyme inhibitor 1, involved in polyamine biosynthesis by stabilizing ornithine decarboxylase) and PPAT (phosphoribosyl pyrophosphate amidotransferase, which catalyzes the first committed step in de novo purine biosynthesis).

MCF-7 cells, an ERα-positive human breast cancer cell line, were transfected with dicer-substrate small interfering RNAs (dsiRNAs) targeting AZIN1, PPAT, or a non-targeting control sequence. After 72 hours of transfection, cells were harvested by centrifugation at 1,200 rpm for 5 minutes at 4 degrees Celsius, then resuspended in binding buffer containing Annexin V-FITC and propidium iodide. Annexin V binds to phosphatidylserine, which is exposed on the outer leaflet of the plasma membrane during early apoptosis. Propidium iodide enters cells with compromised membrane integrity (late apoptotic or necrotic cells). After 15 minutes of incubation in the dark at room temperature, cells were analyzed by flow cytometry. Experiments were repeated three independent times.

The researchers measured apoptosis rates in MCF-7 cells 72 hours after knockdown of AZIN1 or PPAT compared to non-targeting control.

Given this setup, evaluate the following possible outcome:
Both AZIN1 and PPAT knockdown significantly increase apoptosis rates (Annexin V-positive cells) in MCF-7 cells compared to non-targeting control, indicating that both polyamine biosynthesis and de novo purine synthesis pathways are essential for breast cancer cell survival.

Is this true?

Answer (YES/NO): YES